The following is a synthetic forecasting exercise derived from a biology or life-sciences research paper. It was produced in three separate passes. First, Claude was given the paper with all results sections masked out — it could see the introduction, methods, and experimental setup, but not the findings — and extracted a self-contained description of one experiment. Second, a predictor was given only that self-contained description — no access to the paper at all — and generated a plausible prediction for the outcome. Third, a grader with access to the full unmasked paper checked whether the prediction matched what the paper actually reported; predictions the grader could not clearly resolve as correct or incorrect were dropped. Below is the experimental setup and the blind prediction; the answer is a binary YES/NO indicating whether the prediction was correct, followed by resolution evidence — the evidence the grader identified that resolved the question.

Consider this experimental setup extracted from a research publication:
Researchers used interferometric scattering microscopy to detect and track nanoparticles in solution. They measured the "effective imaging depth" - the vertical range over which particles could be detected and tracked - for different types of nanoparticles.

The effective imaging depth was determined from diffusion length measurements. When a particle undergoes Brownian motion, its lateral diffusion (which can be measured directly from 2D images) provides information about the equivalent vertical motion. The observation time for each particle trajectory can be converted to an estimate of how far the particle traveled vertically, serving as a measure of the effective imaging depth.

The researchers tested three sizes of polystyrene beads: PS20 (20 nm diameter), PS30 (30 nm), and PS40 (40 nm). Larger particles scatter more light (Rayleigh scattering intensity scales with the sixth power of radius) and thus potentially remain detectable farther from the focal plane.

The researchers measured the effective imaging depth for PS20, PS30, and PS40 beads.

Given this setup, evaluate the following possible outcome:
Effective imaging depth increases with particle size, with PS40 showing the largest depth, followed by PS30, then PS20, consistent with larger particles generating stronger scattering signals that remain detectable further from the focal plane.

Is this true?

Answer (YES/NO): YES